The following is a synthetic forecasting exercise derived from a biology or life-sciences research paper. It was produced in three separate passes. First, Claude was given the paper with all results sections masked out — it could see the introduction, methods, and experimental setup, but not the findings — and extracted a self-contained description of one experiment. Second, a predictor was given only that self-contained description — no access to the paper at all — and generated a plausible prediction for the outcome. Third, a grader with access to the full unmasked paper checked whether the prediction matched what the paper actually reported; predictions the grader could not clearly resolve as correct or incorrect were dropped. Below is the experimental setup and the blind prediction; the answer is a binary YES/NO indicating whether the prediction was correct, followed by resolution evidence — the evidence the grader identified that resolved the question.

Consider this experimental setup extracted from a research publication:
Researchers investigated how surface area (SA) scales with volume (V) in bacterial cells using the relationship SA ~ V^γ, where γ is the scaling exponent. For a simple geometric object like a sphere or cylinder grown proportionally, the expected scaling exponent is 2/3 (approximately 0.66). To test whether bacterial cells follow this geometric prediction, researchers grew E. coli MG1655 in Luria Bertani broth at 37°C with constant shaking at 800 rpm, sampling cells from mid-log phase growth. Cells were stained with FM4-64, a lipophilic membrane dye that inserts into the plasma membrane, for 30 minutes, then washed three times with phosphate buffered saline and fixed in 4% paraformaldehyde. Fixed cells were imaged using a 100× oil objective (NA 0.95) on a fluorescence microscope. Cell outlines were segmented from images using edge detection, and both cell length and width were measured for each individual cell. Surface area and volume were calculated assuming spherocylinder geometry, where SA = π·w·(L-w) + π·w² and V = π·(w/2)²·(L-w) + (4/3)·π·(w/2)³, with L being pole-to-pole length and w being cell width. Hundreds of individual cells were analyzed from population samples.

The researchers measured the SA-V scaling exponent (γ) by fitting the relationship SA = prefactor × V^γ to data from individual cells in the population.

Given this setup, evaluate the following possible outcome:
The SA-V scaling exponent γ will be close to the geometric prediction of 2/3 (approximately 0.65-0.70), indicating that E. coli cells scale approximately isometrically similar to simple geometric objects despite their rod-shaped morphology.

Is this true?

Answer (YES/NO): NO